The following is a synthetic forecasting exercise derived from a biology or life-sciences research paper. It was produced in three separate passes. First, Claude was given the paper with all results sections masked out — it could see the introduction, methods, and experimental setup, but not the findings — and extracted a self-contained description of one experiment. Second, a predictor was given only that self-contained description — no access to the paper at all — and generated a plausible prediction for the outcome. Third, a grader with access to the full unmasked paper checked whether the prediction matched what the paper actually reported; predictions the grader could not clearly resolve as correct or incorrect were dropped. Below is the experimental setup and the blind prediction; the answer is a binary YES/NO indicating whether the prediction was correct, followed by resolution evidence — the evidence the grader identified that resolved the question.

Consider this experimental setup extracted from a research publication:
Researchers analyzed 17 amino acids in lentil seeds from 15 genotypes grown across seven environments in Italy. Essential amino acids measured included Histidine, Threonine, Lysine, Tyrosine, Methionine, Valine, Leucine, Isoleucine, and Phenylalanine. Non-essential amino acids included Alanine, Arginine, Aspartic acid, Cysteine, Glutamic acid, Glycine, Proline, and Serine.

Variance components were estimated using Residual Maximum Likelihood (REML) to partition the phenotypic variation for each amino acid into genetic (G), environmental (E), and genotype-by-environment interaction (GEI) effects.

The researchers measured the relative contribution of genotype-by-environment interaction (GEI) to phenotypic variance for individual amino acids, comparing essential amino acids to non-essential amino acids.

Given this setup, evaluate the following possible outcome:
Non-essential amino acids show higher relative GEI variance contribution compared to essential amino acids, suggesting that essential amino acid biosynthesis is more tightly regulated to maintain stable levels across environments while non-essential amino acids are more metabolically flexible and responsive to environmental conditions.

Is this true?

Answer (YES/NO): YES